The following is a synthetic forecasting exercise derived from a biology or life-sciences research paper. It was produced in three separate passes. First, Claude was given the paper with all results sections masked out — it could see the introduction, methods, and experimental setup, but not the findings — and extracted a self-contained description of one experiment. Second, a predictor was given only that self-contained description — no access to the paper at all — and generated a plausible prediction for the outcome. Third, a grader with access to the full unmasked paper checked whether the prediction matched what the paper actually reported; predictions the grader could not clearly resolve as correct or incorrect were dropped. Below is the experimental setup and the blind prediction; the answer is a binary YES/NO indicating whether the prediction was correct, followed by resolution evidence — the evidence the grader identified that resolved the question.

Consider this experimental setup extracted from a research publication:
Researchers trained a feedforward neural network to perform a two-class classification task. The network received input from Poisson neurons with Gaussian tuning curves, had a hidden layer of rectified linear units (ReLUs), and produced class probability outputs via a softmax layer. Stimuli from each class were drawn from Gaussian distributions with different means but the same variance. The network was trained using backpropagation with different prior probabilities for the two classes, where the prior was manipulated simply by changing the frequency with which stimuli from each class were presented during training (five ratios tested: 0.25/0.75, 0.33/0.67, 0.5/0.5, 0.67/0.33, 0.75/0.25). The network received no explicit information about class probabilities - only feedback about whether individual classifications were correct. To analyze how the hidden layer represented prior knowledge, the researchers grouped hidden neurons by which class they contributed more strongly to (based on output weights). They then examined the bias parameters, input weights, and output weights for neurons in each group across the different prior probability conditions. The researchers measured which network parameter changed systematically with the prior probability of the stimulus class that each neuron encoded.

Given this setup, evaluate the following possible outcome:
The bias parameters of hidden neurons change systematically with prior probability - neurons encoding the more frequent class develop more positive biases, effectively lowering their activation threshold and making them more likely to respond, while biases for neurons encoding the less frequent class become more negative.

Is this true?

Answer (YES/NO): YES